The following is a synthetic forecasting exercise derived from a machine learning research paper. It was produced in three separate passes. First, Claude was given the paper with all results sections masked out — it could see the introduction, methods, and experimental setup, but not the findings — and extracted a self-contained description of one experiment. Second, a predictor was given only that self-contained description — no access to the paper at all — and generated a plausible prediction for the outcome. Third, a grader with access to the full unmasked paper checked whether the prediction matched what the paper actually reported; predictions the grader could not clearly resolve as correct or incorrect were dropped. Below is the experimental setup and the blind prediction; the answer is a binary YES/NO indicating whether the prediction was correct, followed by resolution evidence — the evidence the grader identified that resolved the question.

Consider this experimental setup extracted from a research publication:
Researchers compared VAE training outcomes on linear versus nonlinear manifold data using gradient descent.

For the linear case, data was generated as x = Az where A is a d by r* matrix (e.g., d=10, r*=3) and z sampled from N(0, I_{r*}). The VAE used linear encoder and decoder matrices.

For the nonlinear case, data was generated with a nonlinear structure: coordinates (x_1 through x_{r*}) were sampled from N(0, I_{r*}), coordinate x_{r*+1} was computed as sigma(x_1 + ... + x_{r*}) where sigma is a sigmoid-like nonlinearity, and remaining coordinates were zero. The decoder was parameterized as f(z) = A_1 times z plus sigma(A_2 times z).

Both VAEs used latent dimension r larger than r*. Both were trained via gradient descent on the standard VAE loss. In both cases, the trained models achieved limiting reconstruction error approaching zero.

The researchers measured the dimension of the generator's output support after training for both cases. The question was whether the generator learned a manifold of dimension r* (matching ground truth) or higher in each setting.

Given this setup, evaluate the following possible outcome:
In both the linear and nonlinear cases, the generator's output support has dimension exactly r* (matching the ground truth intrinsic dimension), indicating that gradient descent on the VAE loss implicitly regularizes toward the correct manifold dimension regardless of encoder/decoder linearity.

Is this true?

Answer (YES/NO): NO